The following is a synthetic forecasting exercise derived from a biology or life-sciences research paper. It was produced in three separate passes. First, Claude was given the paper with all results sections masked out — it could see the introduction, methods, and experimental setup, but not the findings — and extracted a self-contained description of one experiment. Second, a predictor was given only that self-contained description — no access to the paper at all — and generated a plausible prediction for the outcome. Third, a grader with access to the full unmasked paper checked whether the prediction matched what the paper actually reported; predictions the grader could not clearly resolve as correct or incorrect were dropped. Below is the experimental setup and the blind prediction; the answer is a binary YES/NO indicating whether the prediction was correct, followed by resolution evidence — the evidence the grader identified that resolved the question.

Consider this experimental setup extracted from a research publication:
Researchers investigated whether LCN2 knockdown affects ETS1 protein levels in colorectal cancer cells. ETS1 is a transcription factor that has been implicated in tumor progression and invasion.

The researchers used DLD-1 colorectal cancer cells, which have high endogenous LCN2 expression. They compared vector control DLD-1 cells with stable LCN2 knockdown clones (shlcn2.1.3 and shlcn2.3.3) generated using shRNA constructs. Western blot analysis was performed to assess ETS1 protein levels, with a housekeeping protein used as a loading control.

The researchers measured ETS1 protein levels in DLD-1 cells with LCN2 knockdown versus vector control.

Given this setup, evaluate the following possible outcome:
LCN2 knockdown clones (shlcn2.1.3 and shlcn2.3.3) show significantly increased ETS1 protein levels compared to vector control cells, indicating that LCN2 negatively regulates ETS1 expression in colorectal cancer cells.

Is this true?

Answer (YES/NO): NO